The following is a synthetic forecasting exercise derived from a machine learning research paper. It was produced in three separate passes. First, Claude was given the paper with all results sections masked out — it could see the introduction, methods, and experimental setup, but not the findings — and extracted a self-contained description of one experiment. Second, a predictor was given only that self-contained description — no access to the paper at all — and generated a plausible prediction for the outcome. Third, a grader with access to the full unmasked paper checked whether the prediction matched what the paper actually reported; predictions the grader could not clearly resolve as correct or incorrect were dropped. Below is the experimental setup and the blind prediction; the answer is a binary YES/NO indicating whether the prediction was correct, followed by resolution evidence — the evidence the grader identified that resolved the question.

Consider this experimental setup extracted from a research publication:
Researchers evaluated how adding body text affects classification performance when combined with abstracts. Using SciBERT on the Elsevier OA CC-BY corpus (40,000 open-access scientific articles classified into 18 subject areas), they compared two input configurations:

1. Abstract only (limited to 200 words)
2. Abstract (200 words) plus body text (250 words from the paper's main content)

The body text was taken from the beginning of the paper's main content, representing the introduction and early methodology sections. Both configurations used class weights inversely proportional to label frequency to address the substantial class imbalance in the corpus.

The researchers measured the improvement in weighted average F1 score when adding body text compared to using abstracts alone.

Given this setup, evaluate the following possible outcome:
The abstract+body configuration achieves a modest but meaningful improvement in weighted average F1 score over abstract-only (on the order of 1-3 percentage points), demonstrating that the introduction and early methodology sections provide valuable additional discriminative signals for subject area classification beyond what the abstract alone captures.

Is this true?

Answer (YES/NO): NO